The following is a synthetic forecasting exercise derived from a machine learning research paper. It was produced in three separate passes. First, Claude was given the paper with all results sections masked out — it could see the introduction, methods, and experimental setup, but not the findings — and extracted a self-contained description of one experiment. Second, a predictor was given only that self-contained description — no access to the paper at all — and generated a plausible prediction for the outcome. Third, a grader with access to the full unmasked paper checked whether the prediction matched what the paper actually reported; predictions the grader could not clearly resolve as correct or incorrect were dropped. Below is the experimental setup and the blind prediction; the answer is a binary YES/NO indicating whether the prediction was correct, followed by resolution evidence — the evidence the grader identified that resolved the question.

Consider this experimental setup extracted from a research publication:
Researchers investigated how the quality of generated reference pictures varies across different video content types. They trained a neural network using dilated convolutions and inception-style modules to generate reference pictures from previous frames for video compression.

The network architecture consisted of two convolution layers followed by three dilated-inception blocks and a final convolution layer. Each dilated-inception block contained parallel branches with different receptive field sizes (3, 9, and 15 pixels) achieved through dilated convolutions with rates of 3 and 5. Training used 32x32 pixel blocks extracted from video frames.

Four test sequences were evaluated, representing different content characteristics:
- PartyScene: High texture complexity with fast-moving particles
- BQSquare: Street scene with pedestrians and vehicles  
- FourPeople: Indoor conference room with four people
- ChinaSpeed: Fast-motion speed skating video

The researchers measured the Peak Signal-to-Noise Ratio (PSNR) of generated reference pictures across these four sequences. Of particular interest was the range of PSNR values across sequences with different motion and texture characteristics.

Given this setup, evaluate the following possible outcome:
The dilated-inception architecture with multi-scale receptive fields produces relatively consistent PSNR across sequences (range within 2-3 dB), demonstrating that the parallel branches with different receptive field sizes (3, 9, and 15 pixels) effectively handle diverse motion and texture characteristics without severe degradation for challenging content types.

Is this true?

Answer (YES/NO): NO